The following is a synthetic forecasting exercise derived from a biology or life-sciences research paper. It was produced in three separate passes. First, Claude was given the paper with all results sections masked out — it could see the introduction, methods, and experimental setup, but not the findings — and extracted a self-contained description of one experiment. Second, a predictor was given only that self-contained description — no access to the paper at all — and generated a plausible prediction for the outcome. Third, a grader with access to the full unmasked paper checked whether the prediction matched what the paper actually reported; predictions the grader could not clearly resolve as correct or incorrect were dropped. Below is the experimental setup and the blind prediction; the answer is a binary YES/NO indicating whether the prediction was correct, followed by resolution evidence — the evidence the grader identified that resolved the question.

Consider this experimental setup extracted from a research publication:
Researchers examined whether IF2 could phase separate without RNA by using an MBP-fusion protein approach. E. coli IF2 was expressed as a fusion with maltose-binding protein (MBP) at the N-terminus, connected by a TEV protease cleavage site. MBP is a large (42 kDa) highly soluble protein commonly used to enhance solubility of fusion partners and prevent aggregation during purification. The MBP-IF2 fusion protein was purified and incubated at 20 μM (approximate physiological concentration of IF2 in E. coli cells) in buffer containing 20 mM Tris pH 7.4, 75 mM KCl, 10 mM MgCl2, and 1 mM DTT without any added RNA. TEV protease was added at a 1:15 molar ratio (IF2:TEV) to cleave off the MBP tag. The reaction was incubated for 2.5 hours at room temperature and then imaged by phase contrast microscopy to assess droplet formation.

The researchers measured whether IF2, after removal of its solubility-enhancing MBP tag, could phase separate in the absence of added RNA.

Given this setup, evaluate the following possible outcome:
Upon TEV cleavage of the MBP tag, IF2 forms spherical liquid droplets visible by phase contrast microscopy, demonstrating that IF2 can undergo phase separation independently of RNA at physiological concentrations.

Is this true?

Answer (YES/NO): NO